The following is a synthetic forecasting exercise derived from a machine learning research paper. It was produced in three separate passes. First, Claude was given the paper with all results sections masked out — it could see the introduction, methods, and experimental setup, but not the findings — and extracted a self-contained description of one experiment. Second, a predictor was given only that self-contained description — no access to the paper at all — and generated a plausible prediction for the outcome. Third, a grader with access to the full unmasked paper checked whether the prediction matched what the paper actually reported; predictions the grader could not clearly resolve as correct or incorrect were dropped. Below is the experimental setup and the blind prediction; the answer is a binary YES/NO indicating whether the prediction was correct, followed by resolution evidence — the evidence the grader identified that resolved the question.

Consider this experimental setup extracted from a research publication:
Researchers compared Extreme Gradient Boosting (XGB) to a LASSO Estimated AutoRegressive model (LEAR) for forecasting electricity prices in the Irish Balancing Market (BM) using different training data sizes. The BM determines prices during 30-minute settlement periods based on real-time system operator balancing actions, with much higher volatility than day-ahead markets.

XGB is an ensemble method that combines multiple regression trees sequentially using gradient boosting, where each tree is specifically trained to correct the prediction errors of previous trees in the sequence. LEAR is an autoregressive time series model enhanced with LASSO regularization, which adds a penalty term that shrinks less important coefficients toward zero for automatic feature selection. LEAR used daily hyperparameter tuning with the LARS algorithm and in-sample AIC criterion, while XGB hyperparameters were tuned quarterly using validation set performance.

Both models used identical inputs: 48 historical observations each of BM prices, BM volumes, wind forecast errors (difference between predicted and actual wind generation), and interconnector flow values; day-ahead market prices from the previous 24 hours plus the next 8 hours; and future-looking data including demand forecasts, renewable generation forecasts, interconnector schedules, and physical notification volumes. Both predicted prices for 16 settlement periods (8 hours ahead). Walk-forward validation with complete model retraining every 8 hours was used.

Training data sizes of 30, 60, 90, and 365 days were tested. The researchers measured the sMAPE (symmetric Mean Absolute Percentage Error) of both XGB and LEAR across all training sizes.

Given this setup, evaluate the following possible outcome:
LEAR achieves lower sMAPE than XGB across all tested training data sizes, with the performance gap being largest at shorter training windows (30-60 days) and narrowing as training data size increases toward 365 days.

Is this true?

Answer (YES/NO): NO